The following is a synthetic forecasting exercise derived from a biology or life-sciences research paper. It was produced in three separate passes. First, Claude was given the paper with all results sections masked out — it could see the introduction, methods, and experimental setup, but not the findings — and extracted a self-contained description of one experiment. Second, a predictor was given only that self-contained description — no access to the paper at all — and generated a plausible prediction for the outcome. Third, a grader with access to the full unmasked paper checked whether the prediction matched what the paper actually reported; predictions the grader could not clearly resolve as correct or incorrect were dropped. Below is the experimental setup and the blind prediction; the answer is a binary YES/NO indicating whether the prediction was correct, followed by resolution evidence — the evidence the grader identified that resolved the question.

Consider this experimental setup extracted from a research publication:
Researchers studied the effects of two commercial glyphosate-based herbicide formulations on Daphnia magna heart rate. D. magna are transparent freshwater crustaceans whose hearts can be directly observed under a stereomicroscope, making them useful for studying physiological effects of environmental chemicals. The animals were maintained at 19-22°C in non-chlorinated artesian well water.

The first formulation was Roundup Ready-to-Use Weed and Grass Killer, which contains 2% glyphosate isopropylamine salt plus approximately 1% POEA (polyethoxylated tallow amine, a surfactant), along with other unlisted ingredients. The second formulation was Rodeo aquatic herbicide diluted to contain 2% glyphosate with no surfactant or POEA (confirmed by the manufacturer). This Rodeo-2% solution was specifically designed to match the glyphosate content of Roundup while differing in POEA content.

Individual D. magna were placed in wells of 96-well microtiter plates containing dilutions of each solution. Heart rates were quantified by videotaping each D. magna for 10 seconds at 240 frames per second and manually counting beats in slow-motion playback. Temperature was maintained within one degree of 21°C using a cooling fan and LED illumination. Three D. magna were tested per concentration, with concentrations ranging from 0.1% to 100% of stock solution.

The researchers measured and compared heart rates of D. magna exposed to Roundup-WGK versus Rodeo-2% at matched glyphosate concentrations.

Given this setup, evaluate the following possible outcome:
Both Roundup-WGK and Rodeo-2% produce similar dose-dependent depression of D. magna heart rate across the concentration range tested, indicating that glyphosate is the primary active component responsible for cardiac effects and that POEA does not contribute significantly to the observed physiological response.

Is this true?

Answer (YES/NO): NO